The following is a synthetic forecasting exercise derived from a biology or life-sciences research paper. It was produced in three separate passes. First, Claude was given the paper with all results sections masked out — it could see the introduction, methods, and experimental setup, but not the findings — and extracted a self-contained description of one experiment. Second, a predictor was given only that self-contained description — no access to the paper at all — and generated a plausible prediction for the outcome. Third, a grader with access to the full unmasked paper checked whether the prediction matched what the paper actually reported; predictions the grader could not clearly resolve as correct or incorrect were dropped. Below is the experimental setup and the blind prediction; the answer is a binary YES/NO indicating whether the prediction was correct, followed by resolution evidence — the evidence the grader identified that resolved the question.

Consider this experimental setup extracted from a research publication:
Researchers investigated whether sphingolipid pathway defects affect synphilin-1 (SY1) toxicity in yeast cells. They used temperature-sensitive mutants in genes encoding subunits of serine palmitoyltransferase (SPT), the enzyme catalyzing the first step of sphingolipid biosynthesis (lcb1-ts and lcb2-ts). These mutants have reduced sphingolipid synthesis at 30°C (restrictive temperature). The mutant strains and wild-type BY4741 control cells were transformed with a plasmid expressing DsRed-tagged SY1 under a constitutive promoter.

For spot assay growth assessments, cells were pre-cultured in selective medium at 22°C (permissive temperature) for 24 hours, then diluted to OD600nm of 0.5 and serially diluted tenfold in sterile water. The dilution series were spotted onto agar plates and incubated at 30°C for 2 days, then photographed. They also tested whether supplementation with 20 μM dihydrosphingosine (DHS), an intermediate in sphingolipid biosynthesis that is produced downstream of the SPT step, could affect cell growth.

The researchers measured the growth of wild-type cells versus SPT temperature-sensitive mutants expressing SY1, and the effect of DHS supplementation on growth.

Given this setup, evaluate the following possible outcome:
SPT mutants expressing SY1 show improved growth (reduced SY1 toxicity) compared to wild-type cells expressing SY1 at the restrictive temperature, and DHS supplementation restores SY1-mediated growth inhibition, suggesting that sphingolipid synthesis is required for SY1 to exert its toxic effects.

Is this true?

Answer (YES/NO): NO